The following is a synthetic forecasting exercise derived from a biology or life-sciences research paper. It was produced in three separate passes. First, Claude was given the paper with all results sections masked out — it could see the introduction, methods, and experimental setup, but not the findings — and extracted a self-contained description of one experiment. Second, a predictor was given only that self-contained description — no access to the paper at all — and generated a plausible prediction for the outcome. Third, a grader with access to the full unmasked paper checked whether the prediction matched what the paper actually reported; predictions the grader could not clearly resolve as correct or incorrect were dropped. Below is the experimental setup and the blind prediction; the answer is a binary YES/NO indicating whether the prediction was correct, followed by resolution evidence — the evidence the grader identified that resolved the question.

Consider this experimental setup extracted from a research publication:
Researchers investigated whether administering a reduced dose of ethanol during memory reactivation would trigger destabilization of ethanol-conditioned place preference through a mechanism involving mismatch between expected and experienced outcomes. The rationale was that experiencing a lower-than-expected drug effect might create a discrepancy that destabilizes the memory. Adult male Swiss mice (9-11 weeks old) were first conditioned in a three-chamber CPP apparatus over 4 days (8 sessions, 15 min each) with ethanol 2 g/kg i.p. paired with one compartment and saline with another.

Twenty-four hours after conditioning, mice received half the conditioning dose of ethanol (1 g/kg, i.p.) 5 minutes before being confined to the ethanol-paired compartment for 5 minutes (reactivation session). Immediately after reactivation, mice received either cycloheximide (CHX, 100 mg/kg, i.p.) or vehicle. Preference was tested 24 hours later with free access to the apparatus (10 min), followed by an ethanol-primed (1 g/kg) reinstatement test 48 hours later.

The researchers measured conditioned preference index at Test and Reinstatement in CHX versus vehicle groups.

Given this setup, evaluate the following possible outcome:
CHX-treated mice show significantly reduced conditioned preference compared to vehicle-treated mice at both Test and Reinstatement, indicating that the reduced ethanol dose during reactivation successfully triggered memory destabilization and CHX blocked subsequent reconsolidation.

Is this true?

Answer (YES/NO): NO